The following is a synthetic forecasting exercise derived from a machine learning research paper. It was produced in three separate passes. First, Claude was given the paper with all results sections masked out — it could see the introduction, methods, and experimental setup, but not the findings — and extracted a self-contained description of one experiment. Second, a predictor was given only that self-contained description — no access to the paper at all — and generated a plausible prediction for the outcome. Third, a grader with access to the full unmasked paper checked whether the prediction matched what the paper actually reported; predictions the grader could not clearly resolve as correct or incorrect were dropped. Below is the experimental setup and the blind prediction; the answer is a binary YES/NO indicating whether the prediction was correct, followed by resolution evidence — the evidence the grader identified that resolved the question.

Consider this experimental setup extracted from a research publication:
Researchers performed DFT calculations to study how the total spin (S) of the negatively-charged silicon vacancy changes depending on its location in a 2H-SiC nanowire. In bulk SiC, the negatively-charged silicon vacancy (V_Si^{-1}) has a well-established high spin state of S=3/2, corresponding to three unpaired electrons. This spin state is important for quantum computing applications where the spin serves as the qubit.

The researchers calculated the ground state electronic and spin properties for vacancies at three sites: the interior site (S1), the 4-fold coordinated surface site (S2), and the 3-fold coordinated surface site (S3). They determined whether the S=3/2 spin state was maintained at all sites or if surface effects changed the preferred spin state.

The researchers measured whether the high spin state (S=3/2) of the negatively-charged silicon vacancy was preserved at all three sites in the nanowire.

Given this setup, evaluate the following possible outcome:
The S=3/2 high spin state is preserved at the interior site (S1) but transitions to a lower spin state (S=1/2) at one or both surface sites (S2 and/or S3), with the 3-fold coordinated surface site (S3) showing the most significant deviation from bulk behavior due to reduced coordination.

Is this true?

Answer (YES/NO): YES